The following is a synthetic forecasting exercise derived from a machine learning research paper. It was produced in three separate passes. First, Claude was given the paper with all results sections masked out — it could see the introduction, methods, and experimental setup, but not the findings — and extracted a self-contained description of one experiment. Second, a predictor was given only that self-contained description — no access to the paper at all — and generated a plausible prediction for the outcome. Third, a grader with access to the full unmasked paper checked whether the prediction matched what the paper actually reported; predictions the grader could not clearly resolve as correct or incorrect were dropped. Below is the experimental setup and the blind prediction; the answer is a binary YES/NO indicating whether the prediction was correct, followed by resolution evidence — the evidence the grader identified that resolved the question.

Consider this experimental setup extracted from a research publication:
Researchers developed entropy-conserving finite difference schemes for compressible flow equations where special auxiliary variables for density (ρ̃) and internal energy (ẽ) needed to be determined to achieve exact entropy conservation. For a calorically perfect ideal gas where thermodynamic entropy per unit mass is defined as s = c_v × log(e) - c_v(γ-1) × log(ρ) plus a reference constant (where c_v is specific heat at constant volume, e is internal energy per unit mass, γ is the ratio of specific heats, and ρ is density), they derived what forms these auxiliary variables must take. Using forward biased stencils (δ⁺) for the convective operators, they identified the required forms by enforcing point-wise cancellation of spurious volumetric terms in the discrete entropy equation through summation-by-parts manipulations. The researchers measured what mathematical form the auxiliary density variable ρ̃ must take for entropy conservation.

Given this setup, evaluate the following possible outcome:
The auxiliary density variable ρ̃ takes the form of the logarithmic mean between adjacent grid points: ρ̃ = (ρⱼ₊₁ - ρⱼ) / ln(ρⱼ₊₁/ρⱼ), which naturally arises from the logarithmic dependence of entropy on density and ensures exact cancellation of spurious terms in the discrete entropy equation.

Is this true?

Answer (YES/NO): YES